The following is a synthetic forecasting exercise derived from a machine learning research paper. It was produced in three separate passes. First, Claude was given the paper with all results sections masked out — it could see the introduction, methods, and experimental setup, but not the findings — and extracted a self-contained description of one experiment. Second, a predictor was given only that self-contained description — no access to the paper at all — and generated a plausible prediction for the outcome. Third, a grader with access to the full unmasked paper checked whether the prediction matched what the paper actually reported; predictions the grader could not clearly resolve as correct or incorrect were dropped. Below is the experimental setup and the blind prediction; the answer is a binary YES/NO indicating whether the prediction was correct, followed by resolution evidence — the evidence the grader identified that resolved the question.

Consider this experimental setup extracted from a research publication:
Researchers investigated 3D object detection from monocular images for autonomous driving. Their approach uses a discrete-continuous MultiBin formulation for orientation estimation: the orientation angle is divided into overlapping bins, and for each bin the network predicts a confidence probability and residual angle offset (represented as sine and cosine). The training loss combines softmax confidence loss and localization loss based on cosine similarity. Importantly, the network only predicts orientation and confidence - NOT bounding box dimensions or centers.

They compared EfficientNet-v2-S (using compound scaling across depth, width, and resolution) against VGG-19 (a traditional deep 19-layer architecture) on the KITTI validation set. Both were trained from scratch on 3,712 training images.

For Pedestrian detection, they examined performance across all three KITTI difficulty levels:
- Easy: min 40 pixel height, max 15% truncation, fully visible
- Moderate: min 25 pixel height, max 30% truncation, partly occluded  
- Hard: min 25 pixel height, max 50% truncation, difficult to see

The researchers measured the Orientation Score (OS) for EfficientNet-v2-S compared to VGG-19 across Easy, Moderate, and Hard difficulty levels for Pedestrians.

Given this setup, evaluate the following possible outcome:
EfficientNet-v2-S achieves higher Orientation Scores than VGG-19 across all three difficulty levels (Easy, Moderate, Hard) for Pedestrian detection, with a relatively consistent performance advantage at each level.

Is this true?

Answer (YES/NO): NO